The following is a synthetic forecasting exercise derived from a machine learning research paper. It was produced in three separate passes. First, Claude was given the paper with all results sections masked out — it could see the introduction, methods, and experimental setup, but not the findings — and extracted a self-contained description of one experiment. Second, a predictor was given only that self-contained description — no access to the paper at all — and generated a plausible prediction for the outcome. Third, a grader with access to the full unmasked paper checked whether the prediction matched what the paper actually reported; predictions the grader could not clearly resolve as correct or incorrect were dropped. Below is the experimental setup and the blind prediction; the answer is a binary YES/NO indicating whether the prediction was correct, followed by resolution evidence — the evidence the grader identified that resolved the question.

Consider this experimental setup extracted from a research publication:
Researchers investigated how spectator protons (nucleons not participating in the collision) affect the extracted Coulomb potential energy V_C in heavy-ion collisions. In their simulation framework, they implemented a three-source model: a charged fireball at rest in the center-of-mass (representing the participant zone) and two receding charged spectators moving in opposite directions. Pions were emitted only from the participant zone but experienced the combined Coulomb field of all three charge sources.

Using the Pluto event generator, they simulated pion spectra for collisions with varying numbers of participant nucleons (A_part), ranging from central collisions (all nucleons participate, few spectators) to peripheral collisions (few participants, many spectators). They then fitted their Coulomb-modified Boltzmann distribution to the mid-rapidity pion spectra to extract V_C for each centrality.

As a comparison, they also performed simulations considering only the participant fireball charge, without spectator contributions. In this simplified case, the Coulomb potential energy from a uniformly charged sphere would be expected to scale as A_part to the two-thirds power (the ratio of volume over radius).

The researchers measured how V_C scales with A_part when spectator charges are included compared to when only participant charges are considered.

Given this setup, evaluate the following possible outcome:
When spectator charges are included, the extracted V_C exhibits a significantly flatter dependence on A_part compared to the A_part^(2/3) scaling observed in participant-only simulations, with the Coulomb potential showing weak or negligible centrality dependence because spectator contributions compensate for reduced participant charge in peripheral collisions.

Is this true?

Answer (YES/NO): NO